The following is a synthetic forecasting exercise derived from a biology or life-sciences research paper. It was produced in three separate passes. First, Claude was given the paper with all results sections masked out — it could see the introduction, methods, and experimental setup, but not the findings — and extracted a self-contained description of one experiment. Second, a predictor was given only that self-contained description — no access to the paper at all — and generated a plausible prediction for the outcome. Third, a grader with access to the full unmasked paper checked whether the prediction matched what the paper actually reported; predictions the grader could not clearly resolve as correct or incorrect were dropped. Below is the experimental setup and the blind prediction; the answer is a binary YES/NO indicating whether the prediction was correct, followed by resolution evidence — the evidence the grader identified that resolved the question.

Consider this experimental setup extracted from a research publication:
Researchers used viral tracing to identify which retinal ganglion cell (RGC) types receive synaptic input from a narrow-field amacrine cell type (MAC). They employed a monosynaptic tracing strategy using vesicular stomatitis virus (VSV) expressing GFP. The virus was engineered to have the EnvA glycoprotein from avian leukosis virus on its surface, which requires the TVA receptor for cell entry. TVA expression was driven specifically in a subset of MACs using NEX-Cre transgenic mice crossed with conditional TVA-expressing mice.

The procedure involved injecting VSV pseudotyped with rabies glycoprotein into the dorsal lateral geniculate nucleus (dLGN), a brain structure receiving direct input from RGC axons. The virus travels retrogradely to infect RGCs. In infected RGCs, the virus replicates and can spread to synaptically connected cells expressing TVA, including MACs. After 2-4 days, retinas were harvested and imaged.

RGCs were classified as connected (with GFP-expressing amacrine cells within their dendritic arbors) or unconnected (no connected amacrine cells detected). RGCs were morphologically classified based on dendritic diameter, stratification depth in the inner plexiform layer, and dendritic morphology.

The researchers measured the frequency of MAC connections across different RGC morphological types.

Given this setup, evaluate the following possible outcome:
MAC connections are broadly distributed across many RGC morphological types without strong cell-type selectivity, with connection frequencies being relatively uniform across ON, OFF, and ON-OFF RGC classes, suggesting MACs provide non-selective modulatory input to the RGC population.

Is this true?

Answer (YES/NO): NO